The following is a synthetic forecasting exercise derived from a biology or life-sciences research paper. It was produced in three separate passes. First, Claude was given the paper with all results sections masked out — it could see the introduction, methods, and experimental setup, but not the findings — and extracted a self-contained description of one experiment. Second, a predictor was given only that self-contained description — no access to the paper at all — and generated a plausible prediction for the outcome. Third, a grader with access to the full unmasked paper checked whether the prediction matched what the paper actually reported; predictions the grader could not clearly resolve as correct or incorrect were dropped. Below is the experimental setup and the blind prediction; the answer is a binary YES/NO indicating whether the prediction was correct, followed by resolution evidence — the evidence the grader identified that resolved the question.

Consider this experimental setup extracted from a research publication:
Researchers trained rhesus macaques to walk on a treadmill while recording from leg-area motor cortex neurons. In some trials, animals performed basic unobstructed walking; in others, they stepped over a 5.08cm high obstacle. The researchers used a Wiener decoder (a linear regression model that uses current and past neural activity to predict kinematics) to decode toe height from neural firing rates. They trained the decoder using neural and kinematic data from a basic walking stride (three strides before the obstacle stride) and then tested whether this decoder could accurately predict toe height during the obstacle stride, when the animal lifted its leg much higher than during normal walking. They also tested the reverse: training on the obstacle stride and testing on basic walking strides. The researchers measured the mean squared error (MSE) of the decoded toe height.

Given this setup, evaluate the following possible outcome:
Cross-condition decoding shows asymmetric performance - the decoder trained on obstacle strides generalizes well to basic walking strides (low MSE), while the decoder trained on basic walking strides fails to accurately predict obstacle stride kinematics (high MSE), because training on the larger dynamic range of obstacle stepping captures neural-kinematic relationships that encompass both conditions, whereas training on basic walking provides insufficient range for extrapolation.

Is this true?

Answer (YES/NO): NO